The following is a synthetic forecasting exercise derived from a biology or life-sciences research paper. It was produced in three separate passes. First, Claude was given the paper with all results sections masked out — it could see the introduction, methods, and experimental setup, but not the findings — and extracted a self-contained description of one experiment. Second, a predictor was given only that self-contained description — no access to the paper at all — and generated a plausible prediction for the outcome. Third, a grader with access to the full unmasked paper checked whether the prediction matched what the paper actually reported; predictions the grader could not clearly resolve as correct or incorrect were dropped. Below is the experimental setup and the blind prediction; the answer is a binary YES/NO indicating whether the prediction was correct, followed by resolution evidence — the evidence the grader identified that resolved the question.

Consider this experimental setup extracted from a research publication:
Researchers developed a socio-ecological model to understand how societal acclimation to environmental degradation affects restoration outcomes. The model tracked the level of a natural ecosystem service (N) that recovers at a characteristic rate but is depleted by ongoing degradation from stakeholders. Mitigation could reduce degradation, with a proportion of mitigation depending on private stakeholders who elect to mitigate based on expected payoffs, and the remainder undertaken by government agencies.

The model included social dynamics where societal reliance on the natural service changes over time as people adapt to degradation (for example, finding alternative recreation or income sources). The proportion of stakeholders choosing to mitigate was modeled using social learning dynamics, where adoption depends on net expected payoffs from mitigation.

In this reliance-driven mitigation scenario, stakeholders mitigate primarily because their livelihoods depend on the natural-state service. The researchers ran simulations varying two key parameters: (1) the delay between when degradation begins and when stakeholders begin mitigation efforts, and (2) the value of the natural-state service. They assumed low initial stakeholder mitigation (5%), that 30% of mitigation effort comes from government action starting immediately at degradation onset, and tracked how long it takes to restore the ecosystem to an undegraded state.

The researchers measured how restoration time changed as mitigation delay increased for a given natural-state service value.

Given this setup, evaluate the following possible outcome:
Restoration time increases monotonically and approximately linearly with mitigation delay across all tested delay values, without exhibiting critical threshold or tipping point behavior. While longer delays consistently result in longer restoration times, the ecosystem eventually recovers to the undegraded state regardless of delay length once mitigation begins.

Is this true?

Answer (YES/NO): NO